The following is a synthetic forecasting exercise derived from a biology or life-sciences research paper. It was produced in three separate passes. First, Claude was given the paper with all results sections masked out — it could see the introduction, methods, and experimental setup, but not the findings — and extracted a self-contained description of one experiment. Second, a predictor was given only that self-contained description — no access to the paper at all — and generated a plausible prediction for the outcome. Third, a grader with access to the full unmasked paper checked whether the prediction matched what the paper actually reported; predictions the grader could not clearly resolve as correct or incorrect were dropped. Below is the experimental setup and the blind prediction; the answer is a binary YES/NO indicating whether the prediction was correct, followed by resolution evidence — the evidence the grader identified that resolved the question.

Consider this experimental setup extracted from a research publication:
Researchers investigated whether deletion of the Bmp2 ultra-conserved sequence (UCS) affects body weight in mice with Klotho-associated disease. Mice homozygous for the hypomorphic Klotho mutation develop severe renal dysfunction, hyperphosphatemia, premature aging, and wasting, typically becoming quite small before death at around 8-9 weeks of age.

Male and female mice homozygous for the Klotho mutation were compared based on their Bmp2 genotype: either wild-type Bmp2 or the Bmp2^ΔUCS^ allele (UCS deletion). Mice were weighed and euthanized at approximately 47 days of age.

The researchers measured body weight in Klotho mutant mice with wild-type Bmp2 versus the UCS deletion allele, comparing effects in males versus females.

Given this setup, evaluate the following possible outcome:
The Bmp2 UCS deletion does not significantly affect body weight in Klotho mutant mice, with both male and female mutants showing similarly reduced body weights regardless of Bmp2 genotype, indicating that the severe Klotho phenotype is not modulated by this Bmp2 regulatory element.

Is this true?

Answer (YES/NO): NO